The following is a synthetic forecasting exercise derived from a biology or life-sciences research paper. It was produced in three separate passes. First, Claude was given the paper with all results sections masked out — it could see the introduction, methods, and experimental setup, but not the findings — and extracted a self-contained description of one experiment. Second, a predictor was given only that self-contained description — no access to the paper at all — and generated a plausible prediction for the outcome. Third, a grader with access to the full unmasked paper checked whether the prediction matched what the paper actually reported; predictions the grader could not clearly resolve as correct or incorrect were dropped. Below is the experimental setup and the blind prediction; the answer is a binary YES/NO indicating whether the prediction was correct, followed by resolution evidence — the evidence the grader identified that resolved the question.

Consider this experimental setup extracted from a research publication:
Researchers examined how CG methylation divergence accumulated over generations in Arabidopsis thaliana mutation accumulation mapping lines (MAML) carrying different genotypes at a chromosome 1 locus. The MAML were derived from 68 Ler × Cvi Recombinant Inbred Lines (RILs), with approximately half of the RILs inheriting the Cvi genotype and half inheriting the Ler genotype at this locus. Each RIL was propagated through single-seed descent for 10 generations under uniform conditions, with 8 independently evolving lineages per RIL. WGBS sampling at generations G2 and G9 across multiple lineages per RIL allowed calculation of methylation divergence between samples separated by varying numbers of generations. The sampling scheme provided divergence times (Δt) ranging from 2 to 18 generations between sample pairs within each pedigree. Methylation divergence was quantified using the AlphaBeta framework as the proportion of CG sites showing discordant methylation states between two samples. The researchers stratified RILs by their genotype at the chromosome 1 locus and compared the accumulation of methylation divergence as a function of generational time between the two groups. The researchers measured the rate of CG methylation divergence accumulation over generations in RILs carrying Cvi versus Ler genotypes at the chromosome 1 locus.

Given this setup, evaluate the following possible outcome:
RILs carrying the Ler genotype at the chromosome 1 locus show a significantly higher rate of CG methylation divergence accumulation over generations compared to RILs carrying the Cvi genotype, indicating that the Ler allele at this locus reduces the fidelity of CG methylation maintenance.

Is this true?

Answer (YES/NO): NO